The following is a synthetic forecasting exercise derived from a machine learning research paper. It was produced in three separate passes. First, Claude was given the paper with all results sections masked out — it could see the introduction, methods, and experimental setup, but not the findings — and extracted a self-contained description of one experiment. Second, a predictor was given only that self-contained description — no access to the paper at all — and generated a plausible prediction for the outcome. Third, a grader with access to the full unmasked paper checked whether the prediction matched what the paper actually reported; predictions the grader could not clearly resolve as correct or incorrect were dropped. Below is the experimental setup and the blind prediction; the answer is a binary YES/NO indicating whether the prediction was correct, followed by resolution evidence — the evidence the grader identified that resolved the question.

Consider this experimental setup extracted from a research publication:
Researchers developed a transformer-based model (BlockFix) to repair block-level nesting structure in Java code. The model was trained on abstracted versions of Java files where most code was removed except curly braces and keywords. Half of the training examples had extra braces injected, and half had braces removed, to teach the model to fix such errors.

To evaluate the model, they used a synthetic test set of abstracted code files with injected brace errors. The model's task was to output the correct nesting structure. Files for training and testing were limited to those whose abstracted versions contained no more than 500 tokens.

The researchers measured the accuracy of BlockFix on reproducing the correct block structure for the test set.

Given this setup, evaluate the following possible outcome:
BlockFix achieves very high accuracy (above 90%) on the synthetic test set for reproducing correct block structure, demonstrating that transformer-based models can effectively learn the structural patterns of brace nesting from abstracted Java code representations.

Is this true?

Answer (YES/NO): NO